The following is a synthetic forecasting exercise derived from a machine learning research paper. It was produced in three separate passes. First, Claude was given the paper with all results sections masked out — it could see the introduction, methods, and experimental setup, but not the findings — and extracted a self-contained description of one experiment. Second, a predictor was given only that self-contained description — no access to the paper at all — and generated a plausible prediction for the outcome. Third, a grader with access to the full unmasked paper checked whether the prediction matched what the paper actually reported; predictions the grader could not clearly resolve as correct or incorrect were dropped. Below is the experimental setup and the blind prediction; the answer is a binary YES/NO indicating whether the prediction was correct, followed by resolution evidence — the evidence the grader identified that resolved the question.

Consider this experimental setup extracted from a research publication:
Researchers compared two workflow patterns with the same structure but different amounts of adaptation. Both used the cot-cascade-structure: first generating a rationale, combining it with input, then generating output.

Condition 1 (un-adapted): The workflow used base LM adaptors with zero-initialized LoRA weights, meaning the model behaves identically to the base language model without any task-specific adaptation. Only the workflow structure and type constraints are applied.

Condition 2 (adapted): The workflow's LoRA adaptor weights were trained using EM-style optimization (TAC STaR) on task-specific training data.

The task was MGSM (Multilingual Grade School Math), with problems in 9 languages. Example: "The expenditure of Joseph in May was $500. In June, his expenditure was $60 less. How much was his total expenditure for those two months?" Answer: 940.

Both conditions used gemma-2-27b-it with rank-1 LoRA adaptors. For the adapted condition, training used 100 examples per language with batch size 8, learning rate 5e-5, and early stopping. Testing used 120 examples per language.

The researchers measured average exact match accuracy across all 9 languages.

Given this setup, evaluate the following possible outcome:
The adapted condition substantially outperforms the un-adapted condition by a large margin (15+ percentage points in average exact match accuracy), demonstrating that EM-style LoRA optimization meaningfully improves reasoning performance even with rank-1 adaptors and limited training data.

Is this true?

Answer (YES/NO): YES